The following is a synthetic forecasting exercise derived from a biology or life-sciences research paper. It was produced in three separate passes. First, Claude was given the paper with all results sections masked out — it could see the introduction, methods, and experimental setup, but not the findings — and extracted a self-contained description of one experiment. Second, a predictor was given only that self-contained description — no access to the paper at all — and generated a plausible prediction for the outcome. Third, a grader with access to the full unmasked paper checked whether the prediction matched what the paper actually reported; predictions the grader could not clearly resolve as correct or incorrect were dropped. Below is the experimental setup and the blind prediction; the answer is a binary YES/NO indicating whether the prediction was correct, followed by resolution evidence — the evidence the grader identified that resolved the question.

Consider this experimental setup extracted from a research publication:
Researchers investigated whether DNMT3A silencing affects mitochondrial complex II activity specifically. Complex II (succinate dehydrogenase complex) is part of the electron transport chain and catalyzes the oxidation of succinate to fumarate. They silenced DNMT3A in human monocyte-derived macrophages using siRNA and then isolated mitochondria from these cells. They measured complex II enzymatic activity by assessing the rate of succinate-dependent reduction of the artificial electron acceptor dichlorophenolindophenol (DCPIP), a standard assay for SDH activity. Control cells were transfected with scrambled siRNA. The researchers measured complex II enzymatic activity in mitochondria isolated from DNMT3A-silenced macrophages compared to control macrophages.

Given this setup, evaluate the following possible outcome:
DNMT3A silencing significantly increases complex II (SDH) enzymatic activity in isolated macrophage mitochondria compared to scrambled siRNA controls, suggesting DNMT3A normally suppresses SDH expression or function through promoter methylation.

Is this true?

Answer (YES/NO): YES